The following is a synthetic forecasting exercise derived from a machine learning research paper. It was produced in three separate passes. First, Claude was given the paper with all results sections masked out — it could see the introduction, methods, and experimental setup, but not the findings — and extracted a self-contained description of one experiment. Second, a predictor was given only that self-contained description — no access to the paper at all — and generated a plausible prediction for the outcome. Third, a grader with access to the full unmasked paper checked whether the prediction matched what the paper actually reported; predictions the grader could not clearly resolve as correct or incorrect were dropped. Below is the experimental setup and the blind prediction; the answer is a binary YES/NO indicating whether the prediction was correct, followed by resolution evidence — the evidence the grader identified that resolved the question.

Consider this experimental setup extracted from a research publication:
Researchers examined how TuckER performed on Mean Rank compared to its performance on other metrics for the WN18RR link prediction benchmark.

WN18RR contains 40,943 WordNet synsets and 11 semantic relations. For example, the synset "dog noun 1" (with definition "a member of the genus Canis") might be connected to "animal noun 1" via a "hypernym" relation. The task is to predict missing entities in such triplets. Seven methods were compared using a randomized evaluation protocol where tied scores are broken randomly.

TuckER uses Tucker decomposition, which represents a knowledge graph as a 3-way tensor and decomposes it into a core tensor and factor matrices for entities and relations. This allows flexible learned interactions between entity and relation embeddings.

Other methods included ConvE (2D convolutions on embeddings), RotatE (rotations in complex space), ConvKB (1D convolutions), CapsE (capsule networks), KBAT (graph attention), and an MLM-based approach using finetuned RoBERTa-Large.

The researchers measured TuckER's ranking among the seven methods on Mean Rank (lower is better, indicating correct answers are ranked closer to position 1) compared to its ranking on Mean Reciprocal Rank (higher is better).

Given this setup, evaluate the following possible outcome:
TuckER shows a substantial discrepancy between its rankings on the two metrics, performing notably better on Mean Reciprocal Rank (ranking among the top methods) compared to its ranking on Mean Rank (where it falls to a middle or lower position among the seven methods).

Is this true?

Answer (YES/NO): YES